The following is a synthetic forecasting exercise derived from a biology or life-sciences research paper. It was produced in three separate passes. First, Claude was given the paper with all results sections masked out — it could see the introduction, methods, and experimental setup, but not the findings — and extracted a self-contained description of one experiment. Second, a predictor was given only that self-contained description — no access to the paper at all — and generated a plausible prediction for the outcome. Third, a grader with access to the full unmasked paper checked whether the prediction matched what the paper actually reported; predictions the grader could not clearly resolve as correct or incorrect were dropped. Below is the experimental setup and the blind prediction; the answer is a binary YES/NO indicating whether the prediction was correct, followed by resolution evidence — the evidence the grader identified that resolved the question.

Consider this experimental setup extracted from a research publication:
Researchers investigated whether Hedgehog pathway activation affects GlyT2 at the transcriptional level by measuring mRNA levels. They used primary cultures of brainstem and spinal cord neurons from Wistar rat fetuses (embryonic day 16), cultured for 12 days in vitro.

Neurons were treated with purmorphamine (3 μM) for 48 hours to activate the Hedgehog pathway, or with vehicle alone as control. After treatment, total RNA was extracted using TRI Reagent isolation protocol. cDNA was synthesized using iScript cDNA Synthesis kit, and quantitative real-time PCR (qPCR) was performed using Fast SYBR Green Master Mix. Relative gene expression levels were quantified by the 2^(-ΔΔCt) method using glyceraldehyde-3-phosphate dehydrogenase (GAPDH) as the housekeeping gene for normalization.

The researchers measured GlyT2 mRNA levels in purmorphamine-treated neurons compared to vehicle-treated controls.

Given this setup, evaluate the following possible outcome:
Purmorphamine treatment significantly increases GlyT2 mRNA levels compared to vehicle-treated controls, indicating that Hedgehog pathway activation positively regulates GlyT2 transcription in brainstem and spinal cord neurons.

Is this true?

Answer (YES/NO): NO